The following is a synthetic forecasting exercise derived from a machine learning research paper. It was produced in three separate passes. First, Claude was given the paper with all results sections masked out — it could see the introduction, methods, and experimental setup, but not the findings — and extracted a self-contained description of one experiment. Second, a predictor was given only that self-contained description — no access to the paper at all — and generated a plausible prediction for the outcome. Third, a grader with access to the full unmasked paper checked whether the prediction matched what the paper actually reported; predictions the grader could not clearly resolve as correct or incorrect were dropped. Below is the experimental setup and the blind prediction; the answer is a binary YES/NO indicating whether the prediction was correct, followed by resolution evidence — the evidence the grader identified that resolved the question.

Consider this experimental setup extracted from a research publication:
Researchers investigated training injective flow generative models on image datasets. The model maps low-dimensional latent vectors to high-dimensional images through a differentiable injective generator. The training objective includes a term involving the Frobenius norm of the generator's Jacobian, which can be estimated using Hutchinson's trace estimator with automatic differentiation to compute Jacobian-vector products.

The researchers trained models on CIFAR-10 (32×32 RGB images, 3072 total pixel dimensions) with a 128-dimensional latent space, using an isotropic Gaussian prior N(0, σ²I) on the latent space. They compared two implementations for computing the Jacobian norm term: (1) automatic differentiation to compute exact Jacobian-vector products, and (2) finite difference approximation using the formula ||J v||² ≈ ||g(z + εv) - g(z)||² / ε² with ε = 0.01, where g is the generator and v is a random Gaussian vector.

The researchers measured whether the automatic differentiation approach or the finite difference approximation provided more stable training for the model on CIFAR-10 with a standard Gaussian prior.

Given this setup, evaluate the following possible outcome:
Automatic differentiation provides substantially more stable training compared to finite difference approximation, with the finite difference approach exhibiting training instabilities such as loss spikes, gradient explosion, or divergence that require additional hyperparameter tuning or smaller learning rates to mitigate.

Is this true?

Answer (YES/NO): NO